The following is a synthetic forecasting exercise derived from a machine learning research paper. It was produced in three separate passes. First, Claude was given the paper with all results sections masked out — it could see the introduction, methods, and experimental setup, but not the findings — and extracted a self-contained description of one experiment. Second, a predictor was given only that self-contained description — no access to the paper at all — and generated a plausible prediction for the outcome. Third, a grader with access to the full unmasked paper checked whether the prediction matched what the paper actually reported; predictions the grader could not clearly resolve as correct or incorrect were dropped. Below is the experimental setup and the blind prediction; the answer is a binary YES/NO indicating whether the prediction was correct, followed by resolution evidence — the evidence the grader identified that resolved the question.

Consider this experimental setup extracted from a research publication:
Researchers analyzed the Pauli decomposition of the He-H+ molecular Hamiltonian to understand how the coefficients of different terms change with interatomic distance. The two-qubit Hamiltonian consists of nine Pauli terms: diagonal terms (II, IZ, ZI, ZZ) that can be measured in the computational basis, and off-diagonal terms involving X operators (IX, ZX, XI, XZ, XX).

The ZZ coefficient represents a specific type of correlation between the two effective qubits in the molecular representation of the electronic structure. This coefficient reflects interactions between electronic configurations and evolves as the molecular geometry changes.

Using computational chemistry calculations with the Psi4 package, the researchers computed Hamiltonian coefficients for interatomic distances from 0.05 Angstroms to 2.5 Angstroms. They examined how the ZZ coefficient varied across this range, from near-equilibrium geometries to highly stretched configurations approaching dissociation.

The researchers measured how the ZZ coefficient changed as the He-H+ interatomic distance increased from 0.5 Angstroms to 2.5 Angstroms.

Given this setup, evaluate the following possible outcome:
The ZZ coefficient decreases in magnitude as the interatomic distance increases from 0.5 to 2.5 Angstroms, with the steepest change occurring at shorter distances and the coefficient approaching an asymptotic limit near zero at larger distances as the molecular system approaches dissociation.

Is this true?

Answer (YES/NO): NO